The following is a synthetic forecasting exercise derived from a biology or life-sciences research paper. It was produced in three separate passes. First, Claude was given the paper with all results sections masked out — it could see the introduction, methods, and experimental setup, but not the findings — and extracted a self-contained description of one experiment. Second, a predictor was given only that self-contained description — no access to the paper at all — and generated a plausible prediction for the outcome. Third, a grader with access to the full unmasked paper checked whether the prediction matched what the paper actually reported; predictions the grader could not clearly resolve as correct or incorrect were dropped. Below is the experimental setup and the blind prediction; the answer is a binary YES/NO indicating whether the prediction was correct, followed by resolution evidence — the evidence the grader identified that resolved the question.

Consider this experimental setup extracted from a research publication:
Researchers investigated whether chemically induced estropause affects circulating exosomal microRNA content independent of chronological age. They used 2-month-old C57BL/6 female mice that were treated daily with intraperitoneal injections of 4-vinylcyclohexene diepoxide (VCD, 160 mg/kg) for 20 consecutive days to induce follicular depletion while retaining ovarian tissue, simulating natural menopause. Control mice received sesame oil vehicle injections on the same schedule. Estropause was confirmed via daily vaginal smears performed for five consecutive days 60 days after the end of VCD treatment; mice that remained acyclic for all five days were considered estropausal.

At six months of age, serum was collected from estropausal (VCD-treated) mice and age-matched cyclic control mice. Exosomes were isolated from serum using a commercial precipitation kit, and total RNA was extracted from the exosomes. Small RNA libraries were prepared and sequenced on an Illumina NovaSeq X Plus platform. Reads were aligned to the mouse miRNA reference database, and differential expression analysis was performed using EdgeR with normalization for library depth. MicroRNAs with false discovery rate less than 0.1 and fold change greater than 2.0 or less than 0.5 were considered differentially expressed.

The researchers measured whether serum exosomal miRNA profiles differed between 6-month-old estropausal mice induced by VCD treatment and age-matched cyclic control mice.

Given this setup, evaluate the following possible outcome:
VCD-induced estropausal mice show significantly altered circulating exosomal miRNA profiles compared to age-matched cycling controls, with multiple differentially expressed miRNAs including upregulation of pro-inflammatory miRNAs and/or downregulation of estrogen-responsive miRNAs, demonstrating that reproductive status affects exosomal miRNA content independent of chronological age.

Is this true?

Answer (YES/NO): YES